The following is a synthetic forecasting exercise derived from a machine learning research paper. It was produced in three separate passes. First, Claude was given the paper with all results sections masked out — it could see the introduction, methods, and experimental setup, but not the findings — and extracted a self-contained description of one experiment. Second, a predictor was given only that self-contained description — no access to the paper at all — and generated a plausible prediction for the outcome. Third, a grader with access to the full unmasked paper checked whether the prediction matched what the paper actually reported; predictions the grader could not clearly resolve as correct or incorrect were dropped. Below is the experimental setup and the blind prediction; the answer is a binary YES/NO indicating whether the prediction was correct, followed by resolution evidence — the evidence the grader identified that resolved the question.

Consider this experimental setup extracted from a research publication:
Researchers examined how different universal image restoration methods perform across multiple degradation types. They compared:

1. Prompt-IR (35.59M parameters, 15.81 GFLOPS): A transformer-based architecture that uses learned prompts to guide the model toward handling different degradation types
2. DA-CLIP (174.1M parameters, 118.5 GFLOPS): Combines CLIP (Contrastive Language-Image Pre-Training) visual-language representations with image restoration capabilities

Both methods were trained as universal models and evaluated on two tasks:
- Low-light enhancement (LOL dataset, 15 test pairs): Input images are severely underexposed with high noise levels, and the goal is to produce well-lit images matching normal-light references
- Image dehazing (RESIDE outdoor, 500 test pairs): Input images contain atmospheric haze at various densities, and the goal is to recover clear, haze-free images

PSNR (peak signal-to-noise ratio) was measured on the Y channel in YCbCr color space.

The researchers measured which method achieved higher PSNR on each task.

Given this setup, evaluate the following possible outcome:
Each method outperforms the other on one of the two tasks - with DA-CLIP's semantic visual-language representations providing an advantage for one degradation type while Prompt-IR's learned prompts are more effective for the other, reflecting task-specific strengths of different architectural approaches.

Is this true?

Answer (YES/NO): YES